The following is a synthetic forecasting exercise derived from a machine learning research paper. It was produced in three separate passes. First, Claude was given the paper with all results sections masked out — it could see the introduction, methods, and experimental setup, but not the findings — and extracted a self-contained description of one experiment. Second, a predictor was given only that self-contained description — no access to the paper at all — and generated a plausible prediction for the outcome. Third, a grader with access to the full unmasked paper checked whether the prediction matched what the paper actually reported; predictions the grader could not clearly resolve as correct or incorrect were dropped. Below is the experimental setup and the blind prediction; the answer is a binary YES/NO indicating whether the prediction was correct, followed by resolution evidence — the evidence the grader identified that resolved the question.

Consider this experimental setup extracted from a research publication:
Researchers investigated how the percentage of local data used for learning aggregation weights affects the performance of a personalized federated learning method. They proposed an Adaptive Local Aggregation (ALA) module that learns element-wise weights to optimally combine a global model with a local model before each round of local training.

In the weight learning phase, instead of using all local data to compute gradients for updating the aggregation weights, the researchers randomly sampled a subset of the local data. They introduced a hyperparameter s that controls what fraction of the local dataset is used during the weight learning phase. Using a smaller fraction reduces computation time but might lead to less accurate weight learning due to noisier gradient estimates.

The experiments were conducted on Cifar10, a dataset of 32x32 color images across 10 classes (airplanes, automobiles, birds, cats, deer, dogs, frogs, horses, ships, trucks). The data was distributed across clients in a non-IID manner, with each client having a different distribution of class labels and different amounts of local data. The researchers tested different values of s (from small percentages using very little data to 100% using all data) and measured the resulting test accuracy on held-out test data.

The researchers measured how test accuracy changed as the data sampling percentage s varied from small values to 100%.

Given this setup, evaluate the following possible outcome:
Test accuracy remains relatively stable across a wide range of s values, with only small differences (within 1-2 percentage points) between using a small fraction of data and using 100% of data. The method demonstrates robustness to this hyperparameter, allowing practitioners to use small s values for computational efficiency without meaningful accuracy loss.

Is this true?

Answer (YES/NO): NO